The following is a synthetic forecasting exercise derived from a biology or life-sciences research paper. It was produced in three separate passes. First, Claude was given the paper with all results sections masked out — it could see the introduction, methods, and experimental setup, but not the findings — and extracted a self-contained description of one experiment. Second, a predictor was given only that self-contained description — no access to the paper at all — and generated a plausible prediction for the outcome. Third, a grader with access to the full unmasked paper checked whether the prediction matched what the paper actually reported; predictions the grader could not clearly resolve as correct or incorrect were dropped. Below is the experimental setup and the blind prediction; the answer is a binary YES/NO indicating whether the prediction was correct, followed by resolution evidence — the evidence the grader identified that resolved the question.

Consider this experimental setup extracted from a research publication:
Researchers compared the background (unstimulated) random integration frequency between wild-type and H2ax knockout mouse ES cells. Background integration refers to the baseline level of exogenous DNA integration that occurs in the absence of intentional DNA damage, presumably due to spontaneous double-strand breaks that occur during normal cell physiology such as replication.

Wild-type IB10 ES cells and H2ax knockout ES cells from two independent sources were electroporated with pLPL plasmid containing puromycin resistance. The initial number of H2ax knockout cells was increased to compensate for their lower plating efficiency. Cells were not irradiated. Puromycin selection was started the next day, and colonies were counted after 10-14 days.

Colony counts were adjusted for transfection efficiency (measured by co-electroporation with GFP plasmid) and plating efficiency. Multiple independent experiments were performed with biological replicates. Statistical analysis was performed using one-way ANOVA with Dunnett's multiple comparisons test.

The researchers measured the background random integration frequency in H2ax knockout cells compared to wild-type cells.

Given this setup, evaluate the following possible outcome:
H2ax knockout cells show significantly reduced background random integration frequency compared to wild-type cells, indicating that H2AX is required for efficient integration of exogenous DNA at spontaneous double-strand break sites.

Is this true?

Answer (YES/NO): NO